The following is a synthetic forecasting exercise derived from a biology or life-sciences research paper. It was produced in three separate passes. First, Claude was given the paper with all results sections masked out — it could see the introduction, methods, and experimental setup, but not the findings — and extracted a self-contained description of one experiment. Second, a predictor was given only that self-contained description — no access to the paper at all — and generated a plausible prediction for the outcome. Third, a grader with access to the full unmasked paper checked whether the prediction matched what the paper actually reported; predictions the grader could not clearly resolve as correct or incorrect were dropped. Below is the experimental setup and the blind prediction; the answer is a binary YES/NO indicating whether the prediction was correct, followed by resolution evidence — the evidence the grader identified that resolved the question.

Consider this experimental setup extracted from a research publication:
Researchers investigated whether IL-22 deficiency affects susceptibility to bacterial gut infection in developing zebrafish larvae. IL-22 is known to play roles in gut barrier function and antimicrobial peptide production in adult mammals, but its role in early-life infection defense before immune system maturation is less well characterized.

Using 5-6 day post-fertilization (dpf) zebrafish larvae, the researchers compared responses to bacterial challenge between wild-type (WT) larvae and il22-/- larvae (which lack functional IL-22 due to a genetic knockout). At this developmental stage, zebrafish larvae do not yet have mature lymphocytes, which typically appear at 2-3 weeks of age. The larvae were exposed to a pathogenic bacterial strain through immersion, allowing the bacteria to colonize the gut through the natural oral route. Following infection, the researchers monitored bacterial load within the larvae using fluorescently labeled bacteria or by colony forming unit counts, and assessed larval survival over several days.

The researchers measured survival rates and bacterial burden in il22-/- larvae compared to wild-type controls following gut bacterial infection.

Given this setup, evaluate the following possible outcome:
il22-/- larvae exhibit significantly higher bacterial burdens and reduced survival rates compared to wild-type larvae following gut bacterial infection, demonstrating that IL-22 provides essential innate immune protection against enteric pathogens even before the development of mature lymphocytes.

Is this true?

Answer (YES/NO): YES